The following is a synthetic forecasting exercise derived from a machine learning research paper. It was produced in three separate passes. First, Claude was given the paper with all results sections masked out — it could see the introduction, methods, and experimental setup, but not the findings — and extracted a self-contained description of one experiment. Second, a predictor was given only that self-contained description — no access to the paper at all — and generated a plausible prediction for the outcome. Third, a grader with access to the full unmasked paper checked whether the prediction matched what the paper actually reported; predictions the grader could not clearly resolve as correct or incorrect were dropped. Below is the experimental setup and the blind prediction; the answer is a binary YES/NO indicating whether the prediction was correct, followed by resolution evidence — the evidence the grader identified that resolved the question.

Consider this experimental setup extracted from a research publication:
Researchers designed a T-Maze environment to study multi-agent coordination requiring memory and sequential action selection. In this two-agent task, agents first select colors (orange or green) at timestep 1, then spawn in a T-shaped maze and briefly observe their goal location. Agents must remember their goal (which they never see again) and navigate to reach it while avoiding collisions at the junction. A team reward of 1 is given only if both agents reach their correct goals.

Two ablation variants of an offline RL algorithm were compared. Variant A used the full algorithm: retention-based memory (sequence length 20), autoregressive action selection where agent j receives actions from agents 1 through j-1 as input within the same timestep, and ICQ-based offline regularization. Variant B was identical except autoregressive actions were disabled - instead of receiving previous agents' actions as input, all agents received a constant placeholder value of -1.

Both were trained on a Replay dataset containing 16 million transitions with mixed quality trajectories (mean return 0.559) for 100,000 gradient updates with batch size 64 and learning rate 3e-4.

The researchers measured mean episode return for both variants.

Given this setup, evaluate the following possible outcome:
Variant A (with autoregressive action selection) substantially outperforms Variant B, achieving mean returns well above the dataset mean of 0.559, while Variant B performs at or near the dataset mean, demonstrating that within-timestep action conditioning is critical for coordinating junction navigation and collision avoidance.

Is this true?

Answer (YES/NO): NO